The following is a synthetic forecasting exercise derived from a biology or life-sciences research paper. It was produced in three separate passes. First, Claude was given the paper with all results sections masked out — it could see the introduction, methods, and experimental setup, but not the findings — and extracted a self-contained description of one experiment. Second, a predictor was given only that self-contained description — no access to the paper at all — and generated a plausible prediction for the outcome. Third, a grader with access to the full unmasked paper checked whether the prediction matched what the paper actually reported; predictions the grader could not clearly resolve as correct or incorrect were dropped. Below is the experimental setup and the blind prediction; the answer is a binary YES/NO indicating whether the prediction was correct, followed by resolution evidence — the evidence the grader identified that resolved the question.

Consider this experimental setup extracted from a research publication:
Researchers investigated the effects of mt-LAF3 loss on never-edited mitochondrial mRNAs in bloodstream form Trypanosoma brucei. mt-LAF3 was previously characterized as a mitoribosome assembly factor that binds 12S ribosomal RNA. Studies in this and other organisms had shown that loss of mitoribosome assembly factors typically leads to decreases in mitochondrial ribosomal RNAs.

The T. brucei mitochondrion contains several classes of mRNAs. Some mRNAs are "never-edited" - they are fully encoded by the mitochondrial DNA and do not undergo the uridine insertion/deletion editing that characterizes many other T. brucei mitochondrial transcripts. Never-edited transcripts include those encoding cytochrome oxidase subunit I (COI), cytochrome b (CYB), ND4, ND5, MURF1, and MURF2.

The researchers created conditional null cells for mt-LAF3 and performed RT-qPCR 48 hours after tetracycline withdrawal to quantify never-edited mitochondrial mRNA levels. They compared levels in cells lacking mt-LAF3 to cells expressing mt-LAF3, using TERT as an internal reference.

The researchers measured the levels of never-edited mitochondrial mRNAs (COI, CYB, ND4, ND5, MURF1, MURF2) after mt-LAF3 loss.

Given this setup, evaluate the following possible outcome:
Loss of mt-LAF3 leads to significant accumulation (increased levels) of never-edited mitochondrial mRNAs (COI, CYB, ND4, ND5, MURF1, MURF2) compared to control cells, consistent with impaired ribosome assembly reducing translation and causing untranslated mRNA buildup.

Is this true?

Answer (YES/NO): NO